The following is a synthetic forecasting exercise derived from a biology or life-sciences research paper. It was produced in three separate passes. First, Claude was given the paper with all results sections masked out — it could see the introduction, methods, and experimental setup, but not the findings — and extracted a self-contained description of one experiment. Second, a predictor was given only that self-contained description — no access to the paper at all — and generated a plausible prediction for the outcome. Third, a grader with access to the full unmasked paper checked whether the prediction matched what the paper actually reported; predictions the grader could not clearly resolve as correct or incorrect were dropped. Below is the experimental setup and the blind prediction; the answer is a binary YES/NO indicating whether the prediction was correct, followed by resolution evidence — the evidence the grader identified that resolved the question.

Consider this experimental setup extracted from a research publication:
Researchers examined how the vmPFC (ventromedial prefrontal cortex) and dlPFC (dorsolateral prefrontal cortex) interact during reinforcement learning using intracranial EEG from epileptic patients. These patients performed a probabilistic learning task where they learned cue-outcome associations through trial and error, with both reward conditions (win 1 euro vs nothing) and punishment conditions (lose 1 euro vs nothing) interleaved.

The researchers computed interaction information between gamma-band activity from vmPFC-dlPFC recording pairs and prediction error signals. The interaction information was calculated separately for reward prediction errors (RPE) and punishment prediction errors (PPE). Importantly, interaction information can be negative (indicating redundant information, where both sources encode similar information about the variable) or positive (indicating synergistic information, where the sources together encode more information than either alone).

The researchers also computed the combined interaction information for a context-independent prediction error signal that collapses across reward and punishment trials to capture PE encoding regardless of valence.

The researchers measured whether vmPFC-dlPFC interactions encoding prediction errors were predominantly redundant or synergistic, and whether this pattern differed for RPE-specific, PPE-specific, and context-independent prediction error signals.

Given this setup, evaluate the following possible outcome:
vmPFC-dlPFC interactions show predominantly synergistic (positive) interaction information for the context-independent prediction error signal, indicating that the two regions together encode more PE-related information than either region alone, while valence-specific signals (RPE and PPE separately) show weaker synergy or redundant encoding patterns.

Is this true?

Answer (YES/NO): YES